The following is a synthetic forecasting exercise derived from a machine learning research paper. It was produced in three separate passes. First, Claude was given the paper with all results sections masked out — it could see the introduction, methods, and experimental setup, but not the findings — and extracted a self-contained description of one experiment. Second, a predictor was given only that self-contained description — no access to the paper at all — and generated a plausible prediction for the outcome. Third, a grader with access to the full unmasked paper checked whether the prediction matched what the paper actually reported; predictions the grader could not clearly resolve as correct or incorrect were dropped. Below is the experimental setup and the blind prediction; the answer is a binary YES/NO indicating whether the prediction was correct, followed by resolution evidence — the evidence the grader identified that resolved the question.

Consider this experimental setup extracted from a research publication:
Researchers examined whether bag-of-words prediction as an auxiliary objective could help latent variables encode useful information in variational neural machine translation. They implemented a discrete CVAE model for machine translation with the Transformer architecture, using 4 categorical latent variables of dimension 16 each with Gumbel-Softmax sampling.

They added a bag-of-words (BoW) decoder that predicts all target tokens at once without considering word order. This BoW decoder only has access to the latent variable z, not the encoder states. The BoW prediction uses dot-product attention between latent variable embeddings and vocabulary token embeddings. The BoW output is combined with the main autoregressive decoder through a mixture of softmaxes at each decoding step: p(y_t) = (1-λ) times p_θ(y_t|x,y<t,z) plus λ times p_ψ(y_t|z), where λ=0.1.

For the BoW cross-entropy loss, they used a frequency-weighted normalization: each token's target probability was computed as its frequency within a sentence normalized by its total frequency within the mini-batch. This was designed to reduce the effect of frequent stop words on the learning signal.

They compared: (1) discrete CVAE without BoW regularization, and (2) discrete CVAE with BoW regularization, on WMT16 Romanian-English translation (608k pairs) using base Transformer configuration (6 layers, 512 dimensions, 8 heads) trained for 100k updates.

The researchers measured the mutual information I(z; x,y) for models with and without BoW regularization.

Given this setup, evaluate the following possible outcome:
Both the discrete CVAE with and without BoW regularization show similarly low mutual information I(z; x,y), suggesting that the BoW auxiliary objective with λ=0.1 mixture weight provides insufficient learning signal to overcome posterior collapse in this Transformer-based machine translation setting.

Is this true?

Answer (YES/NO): NO